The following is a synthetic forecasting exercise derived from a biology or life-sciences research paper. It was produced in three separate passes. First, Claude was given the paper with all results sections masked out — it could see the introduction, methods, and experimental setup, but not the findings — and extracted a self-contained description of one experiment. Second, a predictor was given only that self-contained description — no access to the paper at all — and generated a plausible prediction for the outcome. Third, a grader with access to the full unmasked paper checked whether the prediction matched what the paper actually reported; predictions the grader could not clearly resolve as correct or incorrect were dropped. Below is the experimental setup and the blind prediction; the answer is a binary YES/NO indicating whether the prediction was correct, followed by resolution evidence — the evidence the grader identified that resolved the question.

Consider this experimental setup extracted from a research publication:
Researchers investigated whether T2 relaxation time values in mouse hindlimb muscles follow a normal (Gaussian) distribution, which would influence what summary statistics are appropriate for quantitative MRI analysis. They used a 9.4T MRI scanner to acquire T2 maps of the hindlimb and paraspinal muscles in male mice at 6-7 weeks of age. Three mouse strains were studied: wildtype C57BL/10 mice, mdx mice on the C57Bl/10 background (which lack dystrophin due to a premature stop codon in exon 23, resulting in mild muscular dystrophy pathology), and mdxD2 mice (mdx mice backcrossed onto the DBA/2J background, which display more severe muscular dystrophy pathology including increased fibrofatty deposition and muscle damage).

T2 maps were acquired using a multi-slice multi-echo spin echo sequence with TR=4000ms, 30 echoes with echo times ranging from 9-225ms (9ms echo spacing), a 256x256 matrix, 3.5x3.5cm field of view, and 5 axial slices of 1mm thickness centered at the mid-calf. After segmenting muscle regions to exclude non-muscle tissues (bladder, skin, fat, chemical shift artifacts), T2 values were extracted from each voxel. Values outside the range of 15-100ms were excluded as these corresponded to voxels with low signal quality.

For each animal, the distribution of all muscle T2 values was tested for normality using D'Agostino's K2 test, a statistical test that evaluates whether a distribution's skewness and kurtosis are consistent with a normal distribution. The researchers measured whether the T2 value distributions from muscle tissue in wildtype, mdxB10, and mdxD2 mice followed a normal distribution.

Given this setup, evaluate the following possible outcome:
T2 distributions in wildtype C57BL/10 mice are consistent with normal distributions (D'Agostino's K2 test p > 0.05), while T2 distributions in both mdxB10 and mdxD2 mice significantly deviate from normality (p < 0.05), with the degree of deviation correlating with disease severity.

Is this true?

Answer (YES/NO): NO